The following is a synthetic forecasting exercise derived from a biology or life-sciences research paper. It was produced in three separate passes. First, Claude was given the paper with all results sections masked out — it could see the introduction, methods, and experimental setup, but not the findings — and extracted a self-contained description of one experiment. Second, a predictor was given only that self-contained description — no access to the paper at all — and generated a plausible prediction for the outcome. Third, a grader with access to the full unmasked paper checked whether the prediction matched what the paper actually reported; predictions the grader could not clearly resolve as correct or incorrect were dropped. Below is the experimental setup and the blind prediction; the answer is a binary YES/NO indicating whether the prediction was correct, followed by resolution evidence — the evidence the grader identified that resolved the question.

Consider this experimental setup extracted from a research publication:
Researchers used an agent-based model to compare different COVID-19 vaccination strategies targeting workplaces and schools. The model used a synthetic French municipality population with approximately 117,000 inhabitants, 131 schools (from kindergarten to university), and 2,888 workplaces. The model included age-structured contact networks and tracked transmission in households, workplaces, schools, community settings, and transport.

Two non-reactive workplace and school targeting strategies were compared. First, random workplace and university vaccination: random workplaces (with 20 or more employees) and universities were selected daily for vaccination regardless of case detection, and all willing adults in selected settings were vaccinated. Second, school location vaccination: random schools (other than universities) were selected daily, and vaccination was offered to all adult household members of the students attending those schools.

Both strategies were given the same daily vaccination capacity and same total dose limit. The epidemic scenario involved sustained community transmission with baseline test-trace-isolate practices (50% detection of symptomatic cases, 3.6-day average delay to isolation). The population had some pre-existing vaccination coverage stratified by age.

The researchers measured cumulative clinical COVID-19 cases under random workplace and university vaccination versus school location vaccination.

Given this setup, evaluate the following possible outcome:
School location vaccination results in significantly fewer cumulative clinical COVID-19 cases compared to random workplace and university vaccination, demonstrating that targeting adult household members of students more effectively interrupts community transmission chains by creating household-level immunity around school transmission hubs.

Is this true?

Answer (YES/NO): NO